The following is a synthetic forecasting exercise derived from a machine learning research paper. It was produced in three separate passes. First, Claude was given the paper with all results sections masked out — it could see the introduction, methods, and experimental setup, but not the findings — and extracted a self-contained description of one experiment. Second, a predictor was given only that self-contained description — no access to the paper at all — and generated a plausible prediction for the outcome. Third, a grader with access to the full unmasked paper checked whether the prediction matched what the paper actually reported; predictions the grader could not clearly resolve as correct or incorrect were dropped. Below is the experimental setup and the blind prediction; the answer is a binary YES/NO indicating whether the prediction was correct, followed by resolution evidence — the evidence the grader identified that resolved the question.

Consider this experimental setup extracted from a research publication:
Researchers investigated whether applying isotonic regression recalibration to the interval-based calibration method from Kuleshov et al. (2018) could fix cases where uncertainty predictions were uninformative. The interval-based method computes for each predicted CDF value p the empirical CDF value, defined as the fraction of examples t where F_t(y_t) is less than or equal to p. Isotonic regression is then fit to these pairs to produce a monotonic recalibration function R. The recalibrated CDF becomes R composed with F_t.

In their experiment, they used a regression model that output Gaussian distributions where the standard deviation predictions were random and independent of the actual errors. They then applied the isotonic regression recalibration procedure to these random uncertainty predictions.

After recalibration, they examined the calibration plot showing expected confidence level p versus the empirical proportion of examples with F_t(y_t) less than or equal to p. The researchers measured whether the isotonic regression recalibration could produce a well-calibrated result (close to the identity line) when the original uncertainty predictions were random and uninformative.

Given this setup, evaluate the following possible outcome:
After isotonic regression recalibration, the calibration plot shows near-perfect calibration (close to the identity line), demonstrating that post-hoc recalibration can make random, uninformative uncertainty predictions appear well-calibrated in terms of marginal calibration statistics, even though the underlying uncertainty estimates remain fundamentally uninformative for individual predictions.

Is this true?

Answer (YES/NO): YES